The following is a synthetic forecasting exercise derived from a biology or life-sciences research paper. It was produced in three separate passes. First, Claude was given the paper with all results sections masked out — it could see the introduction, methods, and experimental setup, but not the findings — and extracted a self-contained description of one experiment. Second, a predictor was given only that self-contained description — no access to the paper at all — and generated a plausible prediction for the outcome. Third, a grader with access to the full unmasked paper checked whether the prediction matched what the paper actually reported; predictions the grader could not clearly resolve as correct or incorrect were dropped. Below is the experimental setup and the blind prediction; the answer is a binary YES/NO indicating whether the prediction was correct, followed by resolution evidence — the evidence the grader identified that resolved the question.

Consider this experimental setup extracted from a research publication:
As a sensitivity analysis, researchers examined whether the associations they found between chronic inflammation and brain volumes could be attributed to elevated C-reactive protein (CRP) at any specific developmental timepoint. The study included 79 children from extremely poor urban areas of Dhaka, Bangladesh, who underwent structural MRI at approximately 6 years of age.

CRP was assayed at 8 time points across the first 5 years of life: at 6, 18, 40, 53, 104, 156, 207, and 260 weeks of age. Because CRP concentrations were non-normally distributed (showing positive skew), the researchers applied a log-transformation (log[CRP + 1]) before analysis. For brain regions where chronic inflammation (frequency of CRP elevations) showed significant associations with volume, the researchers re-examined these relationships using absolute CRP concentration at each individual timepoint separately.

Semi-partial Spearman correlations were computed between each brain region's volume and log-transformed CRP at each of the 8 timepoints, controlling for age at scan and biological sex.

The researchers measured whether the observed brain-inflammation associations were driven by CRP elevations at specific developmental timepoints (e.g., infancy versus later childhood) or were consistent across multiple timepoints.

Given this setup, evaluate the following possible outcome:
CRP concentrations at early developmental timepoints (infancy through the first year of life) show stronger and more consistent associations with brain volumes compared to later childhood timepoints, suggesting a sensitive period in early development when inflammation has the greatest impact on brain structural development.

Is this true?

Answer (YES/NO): YES